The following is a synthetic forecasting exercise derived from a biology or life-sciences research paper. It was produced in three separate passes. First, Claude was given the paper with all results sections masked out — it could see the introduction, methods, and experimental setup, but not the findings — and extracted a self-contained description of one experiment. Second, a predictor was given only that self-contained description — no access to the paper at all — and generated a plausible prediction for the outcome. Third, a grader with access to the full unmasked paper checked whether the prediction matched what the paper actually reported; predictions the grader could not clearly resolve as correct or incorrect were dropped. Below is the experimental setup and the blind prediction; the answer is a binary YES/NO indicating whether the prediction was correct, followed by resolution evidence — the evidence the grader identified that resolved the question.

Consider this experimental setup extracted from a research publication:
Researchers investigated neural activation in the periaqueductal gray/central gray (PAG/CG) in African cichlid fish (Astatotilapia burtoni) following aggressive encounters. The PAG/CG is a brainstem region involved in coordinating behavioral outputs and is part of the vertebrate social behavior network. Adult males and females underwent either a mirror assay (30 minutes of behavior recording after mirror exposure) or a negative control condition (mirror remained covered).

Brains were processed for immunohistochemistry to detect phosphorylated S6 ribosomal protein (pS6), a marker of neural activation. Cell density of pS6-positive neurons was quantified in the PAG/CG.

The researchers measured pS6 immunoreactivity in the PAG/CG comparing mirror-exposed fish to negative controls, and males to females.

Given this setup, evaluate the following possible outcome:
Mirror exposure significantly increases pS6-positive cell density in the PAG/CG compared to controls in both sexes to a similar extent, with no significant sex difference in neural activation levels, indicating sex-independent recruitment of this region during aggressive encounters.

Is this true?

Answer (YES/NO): NO